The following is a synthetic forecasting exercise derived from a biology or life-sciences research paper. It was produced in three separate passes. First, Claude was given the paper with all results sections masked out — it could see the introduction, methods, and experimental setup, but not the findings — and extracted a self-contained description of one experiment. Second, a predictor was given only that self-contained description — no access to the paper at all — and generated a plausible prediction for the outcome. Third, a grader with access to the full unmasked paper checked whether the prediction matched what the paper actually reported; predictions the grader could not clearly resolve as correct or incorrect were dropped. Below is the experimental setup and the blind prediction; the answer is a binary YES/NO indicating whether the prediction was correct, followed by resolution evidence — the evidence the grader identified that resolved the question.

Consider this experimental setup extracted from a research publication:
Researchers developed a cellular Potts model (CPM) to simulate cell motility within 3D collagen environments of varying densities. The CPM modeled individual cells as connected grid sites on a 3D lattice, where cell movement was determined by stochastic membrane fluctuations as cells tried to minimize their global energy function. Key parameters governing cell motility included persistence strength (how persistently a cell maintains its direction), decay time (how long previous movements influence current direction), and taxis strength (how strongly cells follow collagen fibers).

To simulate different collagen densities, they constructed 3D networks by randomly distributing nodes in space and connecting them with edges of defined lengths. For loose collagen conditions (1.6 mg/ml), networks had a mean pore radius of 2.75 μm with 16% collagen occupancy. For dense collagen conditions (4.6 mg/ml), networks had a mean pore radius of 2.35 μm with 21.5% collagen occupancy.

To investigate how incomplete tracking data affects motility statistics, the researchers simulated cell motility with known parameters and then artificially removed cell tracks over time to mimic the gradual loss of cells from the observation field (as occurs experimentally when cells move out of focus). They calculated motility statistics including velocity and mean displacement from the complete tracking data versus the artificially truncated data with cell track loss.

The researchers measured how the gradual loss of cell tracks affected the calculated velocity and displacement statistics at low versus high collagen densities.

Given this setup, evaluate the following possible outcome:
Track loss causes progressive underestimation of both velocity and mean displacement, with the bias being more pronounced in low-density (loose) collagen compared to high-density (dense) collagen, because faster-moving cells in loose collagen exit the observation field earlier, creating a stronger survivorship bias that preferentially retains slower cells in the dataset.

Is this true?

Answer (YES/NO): NO